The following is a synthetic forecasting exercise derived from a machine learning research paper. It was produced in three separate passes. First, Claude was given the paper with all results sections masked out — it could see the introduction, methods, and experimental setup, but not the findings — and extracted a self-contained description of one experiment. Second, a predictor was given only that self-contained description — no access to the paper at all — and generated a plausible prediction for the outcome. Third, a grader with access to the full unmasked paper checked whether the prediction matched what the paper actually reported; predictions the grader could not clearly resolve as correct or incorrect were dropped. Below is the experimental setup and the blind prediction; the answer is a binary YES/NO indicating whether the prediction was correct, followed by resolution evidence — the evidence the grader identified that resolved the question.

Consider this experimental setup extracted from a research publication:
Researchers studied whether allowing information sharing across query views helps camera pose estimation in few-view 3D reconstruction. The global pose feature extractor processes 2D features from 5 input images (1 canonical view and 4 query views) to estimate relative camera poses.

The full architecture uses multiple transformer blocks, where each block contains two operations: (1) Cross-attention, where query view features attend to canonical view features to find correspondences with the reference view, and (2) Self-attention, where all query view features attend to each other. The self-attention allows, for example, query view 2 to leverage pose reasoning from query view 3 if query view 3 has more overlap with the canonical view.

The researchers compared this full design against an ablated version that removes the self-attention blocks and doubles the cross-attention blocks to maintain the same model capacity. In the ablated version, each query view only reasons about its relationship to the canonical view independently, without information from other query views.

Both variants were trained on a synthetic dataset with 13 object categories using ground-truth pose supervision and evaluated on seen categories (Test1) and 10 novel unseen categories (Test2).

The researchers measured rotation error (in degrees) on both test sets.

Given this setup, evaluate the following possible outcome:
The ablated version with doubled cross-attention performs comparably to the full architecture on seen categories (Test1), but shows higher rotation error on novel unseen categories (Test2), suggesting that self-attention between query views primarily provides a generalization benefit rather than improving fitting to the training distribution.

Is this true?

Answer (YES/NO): NO